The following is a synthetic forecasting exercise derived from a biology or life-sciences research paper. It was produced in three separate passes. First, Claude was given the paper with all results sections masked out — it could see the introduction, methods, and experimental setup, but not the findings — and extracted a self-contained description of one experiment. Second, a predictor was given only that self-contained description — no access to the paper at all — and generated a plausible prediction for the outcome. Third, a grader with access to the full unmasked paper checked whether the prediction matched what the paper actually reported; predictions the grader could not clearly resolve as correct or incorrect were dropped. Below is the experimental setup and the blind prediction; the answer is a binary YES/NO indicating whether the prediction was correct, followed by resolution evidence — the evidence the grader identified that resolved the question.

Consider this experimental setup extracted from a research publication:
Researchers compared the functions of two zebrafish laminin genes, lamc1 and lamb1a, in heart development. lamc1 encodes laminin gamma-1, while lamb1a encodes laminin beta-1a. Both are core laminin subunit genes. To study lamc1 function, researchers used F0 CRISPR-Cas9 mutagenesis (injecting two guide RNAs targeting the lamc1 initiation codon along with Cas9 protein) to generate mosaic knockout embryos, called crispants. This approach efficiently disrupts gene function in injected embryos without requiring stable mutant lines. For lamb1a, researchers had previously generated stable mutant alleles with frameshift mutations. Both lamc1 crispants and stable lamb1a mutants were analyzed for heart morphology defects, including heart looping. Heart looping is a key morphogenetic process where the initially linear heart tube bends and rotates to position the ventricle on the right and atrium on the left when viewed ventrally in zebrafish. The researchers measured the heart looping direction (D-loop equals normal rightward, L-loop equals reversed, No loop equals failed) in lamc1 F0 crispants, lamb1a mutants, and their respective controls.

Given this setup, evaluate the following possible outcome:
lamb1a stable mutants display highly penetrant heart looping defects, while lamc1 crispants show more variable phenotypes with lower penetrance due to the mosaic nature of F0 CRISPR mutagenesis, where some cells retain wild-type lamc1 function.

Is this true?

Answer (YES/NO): NO